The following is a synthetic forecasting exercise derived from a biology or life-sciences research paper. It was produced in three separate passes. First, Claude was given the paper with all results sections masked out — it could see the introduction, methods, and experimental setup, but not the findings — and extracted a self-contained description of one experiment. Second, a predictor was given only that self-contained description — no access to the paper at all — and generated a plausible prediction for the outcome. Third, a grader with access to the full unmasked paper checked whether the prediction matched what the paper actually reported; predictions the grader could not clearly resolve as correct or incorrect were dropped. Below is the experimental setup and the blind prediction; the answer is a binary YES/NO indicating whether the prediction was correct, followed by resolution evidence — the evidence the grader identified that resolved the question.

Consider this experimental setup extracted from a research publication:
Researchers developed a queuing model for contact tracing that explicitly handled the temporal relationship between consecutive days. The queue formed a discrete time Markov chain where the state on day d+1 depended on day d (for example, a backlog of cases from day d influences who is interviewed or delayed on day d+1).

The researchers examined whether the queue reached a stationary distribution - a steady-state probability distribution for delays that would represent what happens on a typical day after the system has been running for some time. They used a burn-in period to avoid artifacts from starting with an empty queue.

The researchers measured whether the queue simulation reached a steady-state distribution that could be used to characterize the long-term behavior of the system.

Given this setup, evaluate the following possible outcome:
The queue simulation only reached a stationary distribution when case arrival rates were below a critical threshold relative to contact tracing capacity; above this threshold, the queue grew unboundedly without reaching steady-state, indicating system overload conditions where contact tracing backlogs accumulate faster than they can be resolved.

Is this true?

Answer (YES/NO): NO